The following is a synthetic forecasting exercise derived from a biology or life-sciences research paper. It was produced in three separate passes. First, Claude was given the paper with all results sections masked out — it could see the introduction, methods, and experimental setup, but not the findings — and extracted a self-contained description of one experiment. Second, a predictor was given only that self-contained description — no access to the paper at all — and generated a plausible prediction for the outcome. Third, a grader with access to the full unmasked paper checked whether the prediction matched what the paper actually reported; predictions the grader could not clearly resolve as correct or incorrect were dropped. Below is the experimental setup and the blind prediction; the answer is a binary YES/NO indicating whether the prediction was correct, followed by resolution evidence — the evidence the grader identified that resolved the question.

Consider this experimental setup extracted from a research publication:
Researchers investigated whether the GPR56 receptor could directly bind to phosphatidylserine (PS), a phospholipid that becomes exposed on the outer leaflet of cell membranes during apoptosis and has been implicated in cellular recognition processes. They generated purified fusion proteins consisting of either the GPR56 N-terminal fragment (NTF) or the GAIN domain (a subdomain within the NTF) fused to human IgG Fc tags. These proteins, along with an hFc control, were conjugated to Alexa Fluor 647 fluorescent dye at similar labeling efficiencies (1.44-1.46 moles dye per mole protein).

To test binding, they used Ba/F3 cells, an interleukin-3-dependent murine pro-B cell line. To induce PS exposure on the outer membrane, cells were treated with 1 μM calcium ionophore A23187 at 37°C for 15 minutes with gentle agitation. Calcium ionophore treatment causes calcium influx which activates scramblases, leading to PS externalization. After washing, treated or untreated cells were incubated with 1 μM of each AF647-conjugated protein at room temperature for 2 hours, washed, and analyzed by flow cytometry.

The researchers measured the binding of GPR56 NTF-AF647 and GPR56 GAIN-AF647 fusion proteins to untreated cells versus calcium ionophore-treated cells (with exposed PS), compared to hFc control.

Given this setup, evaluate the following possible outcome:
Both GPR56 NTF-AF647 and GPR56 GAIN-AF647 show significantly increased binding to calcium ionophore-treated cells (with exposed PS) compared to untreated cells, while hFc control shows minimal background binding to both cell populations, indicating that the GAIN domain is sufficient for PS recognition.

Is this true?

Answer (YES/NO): NO